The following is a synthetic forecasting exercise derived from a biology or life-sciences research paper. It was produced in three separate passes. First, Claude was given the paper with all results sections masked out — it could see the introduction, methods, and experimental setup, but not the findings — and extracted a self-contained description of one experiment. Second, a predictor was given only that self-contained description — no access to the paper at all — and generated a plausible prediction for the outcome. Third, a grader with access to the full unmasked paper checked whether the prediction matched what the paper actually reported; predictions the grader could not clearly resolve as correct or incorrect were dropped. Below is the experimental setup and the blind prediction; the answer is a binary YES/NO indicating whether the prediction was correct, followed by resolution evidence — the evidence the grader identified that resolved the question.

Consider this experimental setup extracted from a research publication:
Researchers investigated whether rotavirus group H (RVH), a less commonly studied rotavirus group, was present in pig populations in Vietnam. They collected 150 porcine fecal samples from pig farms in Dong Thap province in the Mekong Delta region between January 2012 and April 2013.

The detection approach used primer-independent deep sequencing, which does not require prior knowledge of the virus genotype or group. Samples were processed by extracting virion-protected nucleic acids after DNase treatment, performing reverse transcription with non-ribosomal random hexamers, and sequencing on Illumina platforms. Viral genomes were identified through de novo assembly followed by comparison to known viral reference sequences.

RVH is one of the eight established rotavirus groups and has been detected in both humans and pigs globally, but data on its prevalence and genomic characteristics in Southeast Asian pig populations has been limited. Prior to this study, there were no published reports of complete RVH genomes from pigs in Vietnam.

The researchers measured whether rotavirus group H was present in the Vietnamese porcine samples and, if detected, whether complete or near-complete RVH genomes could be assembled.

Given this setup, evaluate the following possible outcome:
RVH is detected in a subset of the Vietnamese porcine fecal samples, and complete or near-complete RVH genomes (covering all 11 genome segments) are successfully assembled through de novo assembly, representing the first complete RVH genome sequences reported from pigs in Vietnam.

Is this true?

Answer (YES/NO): YES